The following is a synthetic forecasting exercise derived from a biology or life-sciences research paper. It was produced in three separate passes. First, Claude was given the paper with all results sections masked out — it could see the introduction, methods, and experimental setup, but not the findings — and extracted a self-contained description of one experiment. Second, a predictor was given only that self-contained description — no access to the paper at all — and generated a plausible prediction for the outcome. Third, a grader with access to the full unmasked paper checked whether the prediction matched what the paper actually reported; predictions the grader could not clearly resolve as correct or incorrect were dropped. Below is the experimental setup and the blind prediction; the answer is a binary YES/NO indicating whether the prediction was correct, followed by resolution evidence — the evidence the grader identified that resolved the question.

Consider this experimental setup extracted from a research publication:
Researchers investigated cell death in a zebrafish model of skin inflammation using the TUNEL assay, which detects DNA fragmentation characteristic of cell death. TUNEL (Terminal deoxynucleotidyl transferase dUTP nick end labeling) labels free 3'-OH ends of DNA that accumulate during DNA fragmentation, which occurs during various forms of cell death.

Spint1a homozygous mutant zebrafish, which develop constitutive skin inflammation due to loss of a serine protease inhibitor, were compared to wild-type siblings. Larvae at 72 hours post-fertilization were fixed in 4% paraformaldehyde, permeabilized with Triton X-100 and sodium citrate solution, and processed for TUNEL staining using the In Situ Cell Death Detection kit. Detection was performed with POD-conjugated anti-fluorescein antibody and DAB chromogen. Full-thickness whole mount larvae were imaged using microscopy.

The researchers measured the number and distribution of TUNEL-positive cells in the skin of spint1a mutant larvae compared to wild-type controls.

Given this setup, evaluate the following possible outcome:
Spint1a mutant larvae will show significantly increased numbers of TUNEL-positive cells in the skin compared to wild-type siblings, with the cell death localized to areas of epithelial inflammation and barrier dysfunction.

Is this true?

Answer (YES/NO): YES